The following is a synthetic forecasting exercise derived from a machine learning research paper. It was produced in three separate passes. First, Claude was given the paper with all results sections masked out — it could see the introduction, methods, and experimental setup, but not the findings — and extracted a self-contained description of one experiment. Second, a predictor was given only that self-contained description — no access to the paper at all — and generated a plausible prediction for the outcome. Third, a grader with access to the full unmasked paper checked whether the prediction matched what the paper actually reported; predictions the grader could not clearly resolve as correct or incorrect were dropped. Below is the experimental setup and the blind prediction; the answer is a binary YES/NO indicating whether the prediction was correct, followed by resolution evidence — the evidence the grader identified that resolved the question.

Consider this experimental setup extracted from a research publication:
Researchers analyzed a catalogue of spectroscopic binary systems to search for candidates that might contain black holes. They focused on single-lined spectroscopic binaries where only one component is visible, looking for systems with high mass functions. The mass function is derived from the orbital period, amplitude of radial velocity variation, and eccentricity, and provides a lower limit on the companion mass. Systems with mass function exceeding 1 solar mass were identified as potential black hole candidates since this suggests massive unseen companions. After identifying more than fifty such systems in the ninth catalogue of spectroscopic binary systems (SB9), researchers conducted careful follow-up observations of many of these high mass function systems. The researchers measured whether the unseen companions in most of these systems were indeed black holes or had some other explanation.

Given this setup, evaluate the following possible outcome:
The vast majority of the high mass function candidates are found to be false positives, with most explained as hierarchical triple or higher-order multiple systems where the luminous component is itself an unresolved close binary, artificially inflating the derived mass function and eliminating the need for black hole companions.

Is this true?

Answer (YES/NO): NO